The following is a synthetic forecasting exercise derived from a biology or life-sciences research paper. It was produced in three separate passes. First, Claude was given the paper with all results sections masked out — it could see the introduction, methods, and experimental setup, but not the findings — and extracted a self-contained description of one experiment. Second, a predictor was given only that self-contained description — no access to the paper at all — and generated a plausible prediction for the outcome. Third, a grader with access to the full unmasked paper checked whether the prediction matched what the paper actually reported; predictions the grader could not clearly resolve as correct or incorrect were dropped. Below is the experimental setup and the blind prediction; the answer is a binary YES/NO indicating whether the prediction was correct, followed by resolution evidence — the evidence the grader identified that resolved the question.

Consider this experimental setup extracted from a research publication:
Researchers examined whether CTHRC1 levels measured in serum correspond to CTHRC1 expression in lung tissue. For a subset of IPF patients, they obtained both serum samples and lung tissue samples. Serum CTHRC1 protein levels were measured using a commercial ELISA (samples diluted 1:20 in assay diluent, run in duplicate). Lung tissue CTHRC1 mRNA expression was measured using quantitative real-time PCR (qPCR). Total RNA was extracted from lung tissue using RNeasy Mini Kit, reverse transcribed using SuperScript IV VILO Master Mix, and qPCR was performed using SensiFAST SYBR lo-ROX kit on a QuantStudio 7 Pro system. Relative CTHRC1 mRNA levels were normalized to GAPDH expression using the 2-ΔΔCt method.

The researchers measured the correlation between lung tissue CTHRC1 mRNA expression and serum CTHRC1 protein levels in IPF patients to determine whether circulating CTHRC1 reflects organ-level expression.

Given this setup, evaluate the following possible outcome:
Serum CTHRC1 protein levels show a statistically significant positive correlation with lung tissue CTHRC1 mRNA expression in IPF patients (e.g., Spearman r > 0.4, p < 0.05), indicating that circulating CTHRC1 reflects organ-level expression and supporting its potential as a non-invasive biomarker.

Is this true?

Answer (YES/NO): NO